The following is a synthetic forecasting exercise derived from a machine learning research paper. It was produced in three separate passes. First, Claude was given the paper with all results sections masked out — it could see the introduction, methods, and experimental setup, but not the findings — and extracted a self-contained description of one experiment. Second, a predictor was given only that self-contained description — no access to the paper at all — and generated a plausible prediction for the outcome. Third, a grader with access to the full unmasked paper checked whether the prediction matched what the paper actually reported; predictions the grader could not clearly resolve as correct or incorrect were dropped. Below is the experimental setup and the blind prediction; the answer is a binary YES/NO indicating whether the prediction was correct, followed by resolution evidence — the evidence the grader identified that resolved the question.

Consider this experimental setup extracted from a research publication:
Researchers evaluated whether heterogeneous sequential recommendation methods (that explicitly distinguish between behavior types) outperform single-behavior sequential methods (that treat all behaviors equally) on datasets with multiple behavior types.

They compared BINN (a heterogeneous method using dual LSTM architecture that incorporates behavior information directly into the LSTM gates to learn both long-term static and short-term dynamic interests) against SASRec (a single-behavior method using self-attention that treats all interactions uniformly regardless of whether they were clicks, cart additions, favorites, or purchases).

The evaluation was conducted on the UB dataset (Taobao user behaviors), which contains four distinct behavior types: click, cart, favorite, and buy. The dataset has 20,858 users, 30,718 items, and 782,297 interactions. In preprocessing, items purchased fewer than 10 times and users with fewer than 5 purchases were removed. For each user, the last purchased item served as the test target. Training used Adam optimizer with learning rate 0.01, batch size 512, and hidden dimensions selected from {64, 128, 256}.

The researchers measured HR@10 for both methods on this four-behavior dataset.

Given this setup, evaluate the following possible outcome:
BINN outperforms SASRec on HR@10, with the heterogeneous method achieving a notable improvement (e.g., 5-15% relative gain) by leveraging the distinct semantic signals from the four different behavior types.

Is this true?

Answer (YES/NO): NO